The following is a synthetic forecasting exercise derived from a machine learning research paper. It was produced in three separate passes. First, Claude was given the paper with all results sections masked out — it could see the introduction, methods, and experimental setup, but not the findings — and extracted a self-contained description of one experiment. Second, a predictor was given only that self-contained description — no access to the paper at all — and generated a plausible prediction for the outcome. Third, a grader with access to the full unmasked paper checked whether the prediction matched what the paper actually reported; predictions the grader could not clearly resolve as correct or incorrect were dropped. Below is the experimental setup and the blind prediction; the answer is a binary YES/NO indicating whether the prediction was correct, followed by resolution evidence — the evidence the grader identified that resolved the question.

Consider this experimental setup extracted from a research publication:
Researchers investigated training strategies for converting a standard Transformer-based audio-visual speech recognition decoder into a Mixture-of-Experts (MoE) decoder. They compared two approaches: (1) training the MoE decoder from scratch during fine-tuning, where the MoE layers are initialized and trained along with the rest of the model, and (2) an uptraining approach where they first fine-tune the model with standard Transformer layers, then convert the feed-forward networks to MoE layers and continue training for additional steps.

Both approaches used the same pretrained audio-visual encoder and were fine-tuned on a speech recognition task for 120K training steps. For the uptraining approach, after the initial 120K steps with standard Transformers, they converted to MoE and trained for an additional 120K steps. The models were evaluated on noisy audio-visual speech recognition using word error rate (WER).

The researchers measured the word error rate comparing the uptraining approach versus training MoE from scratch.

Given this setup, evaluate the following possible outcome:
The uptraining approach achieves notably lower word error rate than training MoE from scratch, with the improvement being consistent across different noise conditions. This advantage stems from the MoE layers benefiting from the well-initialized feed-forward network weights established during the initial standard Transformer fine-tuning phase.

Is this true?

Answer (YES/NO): NO